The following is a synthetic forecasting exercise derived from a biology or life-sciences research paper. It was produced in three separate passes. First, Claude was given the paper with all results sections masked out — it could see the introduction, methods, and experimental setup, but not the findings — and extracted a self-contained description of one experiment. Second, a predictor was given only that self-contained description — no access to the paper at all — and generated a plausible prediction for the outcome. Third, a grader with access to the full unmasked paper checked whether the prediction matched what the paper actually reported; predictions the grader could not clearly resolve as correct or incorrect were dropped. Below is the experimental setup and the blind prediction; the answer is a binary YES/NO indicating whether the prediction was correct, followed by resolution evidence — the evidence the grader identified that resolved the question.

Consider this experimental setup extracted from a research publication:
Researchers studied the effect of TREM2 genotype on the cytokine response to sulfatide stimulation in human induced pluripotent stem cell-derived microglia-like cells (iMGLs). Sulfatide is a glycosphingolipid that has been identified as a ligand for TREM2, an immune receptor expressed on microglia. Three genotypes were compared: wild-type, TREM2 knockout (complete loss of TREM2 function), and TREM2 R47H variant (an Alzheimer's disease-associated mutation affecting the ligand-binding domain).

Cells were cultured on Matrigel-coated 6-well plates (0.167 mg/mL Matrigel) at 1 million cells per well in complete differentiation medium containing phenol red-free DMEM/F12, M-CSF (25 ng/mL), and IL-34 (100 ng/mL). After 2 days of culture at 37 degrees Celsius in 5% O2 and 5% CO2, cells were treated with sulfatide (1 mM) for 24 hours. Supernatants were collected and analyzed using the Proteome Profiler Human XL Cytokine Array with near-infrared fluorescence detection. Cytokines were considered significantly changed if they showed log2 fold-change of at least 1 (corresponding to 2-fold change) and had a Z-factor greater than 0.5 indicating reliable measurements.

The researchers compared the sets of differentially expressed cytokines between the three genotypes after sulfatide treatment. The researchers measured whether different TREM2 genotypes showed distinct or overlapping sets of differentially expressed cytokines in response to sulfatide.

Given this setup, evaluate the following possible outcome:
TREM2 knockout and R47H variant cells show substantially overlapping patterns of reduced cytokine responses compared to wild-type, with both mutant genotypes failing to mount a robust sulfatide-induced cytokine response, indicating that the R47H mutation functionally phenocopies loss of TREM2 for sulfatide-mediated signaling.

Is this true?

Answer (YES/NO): NO